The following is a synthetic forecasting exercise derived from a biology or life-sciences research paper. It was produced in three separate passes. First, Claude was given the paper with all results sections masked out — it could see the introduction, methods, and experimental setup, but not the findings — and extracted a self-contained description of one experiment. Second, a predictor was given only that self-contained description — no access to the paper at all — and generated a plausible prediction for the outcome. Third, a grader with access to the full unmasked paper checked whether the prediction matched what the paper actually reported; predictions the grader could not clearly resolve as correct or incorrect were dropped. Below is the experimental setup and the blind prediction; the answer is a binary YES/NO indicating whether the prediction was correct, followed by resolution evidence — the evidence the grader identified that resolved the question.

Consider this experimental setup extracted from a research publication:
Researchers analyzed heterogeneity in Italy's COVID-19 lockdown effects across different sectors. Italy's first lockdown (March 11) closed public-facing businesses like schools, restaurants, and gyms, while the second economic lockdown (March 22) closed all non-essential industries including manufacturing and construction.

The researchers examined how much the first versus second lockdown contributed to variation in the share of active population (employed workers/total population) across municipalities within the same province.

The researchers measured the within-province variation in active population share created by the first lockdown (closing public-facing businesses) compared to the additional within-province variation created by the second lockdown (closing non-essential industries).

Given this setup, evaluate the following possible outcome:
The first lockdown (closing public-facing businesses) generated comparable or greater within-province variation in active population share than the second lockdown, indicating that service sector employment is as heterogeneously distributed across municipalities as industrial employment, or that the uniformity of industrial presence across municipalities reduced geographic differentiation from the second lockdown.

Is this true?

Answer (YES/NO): NO